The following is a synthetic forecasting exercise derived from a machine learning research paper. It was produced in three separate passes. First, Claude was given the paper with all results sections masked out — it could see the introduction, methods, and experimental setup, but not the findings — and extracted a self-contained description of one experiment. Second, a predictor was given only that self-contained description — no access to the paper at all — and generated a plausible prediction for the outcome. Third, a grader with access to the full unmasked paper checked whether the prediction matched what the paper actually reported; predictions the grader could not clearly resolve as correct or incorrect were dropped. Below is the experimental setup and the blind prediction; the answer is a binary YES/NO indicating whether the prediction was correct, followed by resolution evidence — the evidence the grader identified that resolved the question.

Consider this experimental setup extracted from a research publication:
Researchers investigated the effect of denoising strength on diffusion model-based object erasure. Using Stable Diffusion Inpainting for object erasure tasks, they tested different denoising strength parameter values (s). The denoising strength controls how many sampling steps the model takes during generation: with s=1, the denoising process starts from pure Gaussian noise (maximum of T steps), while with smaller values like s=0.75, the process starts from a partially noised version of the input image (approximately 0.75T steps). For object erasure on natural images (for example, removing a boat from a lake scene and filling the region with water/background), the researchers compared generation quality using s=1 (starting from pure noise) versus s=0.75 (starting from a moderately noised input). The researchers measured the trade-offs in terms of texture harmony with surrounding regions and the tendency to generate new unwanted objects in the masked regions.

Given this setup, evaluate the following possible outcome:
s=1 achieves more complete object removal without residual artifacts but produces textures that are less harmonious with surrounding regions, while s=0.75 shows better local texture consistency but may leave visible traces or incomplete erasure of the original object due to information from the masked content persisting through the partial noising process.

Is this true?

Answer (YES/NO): NO